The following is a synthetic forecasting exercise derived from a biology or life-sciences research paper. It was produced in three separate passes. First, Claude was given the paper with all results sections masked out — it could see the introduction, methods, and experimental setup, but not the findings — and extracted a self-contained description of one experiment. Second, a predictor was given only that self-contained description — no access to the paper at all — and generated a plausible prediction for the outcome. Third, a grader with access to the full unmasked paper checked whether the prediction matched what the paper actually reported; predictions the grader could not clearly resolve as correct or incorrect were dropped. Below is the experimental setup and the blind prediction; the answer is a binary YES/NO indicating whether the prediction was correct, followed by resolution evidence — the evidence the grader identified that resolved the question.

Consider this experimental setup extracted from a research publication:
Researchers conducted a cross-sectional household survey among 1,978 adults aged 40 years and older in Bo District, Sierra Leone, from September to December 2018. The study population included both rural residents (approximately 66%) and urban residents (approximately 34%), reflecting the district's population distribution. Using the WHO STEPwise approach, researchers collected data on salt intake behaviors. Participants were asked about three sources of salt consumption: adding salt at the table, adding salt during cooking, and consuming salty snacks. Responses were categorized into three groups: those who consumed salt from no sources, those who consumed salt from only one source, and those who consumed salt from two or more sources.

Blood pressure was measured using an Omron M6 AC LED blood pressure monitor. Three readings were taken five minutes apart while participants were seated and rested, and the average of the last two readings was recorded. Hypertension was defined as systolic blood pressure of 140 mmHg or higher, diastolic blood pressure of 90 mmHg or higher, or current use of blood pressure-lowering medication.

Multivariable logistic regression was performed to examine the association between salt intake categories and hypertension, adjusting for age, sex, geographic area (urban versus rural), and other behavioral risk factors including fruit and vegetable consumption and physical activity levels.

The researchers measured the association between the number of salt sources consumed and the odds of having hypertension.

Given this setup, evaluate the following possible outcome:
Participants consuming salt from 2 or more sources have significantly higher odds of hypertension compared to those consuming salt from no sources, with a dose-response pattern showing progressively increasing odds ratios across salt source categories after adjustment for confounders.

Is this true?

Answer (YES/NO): NO